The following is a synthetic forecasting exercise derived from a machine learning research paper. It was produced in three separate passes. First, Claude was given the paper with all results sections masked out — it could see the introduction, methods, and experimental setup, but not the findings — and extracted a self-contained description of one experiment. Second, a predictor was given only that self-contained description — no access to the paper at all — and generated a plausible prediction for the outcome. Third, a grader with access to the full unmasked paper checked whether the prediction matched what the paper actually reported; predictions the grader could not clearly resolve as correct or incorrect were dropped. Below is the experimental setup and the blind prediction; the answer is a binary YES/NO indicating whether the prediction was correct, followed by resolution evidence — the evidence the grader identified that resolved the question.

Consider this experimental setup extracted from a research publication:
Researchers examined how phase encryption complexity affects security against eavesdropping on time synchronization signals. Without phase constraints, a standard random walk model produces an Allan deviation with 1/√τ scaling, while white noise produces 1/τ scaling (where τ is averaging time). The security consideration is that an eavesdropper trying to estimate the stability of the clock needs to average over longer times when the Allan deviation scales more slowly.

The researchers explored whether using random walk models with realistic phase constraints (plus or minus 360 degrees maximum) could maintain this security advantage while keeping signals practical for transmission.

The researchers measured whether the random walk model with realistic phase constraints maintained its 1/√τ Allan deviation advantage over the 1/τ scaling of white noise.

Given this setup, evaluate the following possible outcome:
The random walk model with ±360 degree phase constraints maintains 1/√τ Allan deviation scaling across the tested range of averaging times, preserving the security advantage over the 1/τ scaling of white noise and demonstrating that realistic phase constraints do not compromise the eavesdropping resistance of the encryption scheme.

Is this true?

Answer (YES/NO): NO